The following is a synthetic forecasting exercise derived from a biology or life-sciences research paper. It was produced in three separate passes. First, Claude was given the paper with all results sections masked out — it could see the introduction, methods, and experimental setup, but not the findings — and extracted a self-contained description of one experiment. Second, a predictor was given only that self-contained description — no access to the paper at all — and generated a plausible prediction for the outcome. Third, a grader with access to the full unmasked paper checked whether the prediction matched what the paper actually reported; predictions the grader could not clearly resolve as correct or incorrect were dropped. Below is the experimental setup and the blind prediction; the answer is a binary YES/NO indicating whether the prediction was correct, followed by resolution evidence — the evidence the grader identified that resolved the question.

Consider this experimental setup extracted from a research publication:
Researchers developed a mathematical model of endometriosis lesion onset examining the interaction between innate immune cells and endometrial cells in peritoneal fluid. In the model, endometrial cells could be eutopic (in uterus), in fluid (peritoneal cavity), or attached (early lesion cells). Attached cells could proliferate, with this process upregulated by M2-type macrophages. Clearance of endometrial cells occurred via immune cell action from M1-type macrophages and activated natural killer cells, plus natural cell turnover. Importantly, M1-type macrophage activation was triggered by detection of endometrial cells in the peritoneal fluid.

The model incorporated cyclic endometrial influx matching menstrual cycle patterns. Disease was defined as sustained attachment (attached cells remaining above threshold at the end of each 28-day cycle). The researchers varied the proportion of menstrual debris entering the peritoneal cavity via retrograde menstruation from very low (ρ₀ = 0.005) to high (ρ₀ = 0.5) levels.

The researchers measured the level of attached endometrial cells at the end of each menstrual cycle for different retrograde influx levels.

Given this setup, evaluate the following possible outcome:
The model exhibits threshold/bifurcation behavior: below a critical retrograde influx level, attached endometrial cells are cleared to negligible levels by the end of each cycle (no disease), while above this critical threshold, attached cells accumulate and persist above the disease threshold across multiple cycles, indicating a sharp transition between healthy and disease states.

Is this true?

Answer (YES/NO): NO